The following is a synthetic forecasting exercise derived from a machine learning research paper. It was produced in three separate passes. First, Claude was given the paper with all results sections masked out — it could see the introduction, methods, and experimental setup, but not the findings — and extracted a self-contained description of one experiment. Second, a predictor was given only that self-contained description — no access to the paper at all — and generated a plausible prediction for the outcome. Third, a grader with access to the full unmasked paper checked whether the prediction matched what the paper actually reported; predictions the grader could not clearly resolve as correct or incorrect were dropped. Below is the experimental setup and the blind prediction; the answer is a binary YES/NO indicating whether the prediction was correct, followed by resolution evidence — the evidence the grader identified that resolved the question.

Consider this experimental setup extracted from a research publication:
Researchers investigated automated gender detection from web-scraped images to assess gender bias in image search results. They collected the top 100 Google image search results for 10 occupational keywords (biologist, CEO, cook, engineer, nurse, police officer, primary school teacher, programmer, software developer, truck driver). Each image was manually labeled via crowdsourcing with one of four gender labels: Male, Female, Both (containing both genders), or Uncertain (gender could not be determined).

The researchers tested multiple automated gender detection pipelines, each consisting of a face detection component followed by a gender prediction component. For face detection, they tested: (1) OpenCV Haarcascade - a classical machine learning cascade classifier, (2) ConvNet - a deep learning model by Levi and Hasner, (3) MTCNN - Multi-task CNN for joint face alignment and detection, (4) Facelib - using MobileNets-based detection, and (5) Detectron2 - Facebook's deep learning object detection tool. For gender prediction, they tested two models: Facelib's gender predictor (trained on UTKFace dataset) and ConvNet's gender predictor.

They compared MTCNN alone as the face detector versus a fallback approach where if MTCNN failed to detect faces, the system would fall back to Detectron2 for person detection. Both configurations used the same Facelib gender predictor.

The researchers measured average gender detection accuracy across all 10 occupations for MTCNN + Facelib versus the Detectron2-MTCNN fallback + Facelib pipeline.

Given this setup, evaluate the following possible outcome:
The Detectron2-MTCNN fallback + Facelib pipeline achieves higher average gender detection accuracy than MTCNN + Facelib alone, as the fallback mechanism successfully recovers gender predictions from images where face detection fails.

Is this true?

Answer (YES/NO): YES